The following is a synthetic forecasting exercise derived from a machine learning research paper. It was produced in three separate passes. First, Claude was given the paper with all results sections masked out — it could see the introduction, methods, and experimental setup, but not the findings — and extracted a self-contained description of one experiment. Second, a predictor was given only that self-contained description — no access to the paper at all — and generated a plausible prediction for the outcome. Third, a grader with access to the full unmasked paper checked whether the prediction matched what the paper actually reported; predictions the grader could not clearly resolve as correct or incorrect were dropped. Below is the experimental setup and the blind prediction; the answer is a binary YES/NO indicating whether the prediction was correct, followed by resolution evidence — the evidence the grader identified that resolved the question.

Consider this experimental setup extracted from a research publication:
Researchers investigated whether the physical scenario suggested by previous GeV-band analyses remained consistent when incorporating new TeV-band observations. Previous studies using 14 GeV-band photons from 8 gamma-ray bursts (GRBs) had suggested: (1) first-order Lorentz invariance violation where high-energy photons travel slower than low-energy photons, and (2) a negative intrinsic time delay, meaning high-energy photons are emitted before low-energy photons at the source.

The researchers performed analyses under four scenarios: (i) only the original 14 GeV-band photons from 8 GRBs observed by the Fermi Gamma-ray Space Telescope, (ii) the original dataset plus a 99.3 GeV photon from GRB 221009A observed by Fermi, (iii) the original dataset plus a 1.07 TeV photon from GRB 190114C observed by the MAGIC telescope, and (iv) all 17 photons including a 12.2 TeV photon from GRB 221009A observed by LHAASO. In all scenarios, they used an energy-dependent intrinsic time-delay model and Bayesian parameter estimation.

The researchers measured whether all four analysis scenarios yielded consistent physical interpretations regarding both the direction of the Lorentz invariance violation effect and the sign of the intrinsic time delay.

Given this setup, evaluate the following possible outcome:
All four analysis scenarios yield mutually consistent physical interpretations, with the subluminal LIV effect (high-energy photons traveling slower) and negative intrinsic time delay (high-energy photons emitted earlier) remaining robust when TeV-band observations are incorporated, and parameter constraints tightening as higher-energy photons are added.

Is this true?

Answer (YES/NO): YES